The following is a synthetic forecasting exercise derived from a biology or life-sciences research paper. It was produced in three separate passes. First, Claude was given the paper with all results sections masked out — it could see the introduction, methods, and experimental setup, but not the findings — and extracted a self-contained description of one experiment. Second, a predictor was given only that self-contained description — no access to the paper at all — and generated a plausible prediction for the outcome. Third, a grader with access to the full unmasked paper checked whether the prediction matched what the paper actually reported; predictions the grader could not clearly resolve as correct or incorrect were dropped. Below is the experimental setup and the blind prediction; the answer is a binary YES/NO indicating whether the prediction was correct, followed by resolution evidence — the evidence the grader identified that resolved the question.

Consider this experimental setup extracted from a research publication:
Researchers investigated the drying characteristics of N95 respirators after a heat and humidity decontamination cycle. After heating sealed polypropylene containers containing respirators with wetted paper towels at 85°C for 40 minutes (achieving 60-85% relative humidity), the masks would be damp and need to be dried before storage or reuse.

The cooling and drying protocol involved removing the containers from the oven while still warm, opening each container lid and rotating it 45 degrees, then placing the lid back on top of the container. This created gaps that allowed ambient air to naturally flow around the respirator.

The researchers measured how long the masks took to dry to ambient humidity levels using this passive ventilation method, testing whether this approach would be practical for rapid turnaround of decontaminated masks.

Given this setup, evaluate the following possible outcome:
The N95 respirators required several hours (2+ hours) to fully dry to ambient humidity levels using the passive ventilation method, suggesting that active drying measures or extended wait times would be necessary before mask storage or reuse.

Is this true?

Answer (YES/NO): NO